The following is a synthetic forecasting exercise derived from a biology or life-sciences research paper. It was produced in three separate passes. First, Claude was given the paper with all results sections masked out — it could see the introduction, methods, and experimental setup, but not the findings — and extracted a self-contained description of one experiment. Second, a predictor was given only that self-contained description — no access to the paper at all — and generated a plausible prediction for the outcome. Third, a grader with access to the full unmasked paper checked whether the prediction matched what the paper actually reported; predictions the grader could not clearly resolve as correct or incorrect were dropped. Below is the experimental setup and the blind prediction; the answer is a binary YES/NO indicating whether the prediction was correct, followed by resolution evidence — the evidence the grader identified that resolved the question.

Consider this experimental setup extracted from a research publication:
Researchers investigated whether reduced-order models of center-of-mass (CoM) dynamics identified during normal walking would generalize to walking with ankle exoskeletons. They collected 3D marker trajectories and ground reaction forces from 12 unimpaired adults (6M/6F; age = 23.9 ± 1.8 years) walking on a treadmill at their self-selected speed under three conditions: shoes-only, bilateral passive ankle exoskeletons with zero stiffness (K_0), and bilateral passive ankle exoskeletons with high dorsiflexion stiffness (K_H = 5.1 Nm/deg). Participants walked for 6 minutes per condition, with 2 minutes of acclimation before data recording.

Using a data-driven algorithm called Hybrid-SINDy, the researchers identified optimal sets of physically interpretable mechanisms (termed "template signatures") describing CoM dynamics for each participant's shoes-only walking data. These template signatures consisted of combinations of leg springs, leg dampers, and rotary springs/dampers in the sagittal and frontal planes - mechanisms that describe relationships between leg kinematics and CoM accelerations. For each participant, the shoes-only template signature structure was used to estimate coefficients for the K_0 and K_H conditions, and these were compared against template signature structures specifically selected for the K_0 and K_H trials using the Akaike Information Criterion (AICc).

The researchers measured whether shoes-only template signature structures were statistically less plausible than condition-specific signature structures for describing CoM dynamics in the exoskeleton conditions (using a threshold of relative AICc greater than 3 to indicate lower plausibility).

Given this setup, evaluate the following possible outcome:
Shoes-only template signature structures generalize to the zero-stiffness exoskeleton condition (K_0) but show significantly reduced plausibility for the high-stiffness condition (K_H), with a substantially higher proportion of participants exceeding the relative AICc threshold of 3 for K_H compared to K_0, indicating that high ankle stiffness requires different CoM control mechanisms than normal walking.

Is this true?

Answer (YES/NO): NO